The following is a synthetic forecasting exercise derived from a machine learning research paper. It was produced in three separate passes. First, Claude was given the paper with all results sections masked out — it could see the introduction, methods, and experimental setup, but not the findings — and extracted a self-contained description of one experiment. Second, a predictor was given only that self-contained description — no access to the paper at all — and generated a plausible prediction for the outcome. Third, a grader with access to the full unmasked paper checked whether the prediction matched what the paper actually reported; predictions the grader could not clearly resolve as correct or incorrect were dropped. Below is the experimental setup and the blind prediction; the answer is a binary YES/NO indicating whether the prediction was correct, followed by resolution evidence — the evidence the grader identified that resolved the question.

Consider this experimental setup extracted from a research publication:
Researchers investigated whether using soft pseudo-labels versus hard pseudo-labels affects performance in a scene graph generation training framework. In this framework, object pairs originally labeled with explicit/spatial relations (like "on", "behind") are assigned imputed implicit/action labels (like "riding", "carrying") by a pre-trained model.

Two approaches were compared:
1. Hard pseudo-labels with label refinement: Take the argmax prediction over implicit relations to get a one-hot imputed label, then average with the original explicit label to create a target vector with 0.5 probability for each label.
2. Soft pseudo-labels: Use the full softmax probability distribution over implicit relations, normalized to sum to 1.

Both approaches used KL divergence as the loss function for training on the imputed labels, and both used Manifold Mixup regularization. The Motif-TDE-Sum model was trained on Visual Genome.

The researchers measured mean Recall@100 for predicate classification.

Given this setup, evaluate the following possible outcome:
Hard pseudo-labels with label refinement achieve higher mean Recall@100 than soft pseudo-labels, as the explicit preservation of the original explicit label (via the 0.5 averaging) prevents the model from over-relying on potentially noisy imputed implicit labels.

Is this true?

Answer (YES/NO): NO